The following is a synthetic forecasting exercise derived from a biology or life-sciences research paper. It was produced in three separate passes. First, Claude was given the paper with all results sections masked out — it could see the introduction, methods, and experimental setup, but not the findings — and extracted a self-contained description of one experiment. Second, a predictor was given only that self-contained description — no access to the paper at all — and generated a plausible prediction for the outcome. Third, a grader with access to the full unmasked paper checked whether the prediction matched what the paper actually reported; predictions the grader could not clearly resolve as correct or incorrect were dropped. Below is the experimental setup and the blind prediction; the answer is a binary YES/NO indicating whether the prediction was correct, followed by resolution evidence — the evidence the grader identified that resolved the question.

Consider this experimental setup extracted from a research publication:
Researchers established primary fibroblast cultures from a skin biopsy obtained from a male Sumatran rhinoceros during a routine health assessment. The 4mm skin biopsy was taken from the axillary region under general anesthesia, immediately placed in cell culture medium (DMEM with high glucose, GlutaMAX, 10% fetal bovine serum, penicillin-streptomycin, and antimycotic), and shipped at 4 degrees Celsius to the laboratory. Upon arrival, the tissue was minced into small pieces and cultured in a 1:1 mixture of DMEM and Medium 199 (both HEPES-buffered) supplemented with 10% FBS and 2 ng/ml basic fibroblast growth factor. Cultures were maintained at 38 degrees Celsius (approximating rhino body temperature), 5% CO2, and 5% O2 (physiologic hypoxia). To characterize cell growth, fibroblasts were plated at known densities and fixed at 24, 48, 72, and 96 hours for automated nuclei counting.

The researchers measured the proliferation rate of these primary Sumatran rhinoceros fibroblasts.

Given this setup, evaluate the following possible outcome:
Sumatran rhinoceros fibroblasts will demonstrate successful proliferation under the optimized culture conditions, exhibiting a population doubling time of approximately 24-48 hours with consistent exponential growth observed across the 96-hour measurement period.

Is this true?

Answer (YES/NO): NO